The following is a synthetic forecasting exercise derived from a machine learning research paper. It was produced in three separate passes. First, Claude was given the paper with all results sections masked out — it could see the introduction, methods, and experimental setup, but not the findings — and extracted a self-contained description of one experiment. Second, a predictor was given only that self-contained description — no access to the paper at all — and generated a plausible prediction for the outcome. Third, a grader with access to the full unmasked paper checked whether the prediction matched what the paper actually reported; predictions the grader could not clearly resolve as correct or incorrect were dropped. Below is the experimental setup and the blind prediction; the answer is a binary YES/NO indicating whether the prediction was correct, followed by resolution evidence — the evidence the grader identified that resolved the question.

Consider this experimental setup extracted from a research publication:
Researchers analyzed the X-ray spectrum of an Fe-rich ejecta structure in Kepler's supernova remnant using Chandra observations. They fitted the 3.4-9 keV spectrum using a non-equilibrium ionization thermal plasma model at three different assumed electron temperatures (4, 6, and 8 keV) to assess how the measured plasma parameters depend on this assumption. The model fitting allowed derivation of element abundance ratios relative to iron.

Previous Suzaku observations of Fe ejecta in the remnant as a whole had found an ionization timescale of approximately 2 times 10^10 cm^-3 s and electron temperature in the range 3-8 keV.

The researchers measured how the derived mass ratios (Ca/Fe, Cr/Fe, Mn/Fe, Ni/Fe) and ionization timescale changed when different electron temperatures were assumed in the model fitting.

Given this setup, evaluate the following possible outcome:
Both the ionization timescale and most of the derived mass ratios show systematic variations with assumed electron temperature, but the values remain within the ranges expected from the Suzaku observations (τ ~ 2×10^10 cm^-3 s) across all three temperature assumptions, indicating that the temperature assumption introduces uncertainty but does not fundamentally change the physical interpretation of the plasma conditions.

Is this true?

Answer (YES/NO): NO